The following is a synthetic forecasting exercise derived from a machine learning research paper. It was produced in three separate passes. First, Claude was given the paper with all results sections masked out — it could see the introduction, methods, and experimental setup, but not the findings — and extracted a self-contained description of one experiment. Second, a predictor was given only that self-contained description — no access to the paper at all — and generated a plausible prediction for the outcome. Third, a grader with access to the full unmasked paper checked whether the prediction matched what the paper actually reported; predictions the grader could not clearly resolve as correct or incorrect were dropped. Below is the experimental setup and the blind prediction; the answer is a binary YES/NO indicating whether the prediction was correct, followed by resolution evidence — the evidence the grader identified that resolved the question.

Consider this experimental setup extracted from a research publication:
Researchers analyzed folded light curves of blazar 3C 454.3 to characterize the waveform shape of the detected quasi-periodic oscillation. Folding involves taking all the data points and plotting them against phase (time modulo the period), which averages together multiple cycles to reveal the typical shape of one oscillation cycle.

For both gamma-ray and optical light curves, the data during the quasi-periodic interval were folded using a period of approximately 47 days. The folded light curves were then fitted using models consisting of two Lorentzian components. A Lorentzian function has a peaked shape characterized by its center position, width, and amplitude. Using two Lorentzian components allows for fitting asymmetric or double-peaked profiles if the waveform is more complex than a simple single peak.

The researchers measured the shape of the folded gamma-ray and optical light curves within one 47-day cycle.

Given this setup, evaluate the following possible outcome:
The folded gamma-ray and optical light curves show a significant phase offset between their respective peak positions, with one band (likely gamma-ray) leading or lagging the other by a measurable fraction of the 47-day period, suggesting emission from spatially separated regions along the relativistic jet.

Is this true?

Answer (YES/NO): NO